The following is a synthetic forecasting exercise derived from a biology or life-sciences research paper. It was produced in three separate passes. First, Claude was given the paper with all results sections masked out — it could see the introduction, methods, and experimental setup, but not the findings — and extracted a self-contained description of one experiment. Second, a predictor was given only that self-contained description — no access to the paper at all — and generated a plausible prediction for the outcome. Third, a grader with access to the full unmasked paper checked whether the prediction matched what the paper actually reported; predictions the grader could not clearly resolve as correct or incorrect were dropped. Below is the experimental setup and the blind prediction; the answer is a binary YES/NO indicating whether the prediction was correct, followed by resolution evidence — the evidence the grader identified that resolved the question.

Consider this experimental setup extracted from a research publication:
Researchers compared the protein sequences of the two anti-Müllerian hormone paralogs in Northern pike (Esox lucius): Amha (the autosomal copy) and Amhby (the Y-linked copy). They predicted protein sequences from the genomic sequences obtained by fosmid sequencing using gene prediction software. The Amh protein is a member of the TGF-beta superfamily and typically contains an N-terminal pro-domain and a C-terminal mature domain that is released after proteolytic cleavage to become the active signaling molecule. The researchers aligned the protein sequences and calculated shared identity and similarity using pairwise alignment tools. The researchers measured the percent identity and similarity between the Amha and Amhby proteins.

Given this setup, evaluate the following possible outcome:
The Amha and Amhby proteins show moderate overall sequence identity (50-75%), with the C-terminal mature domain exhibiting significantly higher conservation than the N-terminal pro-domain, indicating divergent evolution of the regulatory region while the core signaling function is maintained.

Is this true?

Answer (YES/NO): NO